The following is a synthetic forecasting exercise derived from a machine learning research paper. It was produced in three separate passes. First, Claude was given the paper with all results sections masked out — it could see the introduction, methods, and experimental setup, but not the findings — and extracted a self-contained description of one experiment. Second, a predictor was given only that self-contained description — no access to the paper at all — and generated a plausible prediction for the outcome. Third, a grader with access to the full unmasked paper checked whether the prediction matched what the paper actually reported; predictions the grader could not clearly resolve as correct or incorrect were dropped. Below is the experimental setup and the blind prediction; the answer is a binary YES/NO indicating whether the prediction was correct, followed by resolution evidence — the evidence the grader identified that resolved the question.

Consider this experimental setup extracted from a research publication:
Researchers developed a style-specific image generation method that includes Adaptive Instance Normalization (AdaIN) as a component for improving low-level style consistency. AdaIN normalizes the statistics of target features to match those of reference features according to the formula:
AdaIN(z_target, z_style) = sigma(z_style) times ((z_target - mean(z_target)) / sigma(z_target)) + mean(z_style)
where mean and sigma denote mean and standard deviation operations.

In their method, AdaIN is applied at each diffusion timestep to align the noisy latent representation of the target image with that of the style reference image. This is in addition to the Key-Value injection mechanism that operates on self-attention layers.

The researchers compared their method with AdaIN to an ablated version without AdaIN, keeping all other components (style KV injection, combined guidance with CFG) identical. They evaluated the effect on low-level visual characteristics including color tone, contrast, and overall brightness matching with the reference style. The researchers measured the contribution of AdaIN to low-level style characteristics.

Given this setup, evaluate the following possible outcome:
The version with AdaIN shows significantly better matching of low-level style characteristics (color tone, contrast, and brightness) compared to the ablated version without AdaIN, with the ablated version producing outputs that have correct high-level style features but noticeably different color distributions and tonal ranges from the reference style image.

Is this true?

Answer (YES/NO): NO